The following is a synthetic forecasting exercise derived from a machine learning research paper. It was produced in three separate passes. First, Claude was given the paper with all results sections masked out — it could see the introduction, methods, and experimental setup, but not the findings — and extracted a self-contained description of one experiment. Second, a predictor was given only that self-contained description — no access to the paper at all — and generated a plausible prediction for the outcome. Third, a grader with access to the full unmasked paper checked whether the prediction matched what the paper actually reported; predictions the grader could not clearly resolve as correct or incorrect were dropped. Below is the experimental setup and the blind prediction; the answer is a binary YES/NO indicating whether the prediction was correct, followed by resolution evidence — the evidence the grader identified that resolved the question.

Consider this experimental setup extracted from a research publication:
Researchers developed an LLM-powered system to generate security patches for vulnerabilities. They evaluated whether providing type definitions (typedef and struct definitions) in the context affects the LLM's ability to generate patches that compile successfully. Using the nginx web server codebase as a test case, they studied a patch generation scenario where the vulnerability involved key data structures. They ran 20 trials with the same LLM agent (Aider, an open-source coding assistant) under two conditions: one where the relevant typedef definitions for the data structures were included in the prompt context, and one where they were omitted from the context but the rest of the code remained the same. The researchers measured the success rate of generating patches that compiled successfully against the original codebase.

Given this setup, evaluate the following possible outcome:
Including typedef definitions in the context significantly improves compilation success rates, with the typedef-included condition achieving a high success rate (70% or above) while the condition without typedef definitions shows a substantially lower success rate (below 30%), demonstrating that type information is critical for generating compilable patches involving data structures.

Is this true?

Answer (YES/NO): YES